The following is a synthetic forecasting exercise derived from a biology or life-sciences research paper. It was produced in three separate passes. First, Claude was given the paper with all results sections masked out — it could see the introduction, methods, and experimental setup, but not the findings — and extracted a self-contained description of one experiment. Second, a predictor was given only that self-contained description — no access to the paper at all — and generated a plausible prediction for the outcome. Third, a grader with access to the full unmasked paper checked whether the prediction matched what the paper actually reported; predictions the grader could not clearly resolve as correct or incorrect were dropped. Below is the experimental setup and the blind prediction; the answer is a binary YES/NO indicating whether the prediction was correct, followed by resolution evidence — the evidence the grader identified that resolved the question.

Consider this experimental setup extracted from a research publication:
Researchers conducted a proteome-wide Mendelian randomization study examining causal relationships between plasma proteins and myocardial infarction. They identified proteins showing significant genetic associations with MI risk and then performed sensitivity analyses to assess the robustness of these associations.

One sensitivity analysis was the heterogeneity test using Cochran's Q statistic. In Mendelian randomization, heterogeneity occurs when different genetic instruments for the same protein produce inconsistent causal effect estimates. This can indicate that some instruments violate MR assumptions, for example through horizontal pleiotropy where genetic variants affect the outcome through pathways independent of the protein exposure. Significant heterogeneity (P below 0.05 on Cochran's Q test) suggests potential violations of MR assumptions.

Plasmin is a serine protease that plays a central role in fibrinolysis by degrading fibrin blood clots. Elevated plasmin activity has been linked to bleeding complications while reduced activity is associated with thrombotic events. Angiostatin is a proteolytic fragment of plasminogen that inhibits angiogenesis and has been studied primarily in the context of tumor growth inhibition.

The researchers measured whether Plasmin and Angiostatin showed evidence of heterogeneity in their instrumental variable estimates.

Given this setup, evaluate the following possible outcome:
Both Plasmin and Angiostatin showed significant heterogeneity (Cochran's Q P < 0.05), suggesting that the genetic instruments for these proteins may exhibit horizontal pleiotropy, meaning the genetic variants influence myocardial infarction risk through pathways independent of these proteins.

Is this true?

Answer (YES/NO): YES